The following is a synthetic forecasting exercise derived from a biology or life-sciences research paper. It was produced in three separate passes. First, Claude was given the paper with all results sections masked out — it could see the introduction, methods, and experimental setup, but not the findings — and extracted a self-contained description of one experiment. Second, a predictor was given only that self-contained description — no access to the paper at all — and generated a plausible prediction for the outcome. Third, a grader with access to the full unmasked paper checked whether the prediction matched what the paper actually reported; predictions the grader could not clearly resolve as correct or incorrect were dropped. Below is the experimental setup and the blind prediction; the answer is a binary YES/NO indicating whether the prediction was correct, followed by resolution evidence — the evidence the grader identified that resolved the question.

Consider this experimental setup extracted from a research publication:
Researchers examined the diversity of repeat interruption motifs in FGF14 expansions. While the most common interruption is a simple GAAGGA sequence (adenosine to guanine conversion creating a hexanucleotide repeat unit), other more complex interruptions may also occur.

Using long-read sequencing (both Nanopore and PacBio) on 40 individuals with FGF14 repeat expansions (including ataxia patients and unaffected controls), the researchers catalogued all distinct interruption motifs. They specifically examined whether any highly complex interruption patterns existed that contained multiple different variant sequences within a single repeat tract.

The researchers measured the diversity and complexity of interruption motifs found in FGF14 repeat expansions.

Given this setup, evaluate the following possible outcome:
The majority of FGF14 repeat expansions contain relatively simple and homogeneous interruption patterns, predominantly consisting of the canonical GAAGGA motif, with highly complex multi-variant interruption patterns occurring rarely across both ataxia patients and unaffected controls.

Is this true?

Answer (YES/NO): YES